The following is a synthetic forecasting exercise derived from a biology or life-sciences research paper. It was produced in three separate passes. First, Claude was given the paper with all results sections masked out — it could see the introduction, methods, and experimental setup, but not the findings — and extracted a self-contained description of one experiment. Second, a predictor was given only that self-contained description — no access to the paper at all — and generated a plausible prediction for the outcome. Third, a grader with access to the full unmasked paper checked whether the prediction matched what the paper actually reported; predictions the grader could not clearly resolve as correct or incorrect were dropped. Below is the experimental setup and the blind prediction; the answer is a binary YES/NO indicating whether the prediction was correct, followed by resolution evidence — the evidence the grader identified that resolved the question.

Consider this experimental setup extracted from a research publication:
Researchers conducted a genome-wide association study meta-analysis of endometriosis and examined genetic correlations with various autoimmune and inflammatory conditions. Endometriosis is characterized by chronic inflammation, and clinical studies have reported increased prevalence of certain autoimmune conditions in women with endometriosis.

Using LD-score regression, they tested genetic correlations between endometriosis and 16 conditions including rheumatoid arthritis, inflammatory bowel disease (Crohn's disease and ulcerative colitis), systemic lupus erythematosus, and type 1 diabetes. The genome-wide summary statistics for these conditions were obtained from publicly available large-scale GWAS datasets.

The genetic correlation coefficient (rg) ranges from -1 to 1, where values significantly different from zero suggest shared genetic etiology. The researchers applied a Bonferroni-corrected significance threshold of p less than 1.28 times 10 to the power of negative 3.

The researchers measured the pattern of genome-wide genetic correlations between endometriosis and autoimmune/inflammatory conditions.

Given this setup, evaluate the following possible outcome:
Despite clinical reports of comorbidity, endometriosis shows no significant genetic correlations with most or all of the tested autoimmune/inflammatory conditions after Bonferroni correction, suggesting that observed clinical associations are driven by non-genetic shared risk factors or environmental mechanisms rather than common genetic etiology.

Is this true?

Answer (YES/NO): YES